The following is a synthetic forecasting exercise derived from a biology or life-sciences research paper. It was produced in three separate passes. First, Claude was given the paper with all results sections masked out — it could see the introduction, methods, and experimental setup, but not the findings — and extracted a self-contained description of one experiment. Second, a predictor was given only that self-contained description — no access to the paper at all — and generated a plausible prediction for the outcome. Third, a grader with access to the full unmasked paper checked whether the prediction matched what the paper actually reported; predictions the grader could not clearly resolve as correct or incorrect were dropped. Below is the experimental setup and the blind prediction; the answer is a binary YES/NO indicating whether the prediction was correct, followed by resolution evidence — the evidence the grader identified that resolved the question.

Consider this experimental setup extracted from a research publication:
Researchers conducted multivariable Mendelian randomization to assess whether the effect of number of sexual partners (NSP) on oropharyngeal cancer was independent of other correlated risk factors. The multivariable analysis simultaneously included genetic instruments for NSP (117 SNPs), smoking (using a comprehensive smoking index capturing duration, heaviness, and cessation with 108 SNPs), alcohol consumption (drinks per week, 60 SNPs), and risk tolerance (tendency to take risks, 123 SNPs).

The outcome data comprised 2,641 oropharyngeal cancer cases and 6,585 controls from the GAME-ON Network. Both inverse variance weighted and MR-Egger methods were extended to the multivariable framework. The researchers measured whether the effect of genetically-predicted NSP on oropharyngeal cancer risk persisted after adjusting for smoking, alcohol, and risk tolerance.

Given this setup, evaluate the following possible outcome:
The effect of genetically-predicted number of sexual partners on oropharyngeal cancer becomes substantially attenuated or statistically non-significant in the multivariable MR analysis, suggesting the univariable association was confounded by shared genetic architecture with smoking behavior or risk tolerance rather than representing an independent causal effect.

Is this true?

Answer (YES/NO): YES